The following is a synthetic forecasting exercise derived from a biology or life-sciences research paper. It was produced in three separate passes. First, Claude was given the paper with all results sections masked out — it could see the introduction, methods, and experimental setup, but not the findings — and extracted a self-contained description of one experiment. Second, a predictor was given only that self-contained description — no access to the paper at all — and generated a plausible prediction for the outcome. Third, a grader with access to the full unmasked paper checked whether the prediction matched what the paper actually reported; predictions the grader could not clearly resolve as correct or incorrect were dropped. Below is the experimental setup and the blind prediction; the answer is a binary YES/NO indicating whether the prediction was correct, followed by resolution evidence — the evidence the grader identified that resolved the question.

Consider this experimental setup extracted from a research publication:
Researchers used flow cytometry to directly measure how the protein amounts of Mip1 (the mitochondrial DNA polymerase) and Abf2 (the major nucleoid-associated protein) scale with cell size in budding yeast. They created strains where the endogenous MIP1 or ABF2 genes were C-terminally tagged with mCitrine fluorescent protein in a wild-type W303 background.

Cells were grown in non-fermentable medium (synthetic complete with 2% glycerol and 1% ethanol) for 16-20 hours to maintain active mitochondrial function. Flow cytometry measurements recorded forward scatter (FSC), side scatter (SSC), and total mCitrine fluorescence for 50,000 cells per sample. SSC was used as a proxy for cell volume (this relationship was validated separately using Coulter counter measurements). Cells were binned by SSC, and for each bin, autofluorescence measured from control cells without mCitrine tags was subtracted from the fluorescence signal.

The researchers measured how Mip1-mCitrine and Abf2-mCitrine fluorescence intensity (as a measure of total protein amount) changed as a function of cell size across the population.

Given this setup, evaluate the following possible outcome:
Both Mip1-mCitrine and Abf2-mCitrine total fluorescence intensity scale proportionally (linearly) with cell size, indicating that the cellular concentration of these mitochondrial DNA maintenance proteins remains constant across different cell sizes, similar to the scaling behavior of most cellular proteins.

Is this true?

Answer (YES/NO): YES